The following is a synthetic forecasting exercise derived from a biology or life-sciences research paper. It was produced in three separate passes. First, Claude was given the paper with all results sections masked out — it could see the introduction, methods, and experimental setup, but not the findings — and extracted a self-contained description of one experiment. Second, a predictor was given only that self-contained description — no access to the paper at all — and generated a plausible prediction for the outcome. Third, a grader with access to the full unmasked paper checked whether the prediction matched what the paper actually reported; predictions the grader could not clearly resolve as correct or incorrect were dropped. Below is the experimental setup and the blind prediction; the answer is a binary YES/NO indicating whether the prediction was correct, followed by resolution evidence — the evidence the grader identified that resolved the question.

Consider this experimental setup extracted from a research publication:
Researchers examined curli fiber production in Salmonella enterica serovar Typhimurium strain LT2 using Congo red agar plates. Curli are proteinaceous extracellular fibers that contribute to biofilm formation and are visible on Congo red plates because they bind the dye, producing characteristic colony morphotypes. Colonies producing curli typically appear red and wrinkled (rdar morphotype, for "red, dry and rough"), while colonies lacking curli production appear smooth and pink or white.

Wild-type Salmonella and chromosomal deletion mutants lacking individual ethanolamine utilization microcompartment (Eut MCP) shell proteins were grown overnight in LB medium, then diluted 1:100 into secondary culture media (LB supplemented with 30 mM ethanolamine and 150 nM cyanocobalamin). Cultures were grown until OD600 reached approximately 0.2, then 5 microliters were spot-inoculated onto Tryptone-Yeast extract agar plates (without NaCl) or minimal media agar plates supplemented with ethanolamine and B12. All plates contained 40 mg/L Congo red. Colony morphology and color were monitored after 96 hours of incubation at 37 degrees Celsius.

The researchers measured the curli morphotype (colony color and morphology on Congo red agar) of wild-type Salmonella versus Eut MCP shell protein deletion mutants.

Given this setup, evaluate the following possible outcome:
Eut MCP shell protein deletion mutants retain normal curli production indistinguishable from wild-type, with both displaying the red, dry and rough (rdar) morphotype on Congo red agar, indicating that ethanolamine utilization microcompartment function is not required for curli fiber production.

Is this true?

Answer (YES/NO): NO